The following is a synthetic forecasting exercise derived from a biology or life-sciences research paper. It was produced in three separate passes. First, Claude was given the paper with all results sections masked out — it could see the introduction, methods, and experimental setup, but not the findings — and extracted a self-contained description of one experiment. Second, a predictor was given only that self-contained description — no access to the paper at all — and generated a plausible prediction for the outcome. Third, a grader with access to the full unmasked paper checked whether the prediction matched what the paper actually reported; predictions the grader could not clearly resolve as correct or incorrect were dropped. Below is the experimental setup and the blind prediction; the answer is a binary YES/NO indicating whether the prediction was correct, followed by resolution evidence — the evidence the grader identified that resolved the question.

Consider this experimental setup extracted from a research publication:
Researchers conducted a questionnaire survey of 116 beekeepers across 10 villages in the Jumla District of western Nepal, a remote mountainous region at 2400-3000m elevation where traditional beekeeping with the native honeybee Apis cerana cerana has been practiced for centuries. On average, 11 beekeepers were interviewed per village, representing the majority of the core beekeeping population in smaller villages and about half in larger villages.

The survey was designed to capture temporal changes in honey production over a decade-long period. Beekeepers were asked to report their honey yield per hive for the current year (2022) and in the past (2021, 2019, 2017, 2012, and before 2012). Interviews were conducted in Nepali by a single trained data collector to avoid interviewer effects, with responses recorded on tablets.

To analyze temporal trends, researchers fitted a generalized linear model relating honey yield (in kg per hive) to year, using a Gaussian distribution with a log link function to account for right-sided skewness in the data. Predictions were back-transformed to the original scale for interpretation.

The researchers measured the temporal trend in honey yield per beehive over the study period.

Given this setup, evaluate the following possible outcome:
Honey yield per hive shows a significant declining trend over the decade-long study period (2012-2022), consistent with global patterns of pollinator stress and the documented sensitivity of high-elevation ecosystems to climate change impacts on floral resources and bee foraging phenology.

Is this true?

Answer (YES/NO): YES